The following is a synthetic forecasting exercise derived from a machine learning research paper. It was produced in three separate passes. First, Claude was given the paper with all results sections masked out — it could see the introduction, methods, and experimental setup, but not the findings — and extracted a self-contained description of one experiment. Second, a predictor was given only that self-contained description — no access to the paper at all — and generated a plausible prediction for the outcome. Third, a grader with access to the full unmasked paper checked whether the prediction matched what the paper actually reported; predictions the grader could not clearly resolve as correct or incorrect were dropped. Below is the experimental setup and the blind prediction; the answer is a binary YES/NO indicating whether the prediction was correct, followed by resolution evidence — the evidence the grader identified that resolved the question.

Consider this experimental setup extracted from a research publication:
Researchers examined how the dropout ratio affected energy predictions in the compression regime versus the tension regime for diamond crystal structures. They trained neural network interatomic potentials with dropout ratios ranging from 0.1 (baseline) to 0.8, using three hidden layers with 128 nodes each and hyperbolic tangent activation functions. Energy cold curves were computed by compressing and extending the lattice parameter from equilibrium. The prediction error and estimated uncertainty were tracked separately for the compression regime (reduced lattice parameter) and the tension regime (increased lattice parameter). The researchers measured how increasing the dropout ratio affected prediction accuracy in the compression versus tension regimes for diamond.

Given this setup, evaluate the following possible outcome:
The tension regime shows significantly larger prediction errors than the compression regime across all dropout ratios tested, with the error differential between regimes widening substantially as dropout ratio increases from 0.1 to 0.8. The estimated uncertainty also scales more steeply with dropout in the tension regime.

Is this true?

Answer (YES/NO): NO